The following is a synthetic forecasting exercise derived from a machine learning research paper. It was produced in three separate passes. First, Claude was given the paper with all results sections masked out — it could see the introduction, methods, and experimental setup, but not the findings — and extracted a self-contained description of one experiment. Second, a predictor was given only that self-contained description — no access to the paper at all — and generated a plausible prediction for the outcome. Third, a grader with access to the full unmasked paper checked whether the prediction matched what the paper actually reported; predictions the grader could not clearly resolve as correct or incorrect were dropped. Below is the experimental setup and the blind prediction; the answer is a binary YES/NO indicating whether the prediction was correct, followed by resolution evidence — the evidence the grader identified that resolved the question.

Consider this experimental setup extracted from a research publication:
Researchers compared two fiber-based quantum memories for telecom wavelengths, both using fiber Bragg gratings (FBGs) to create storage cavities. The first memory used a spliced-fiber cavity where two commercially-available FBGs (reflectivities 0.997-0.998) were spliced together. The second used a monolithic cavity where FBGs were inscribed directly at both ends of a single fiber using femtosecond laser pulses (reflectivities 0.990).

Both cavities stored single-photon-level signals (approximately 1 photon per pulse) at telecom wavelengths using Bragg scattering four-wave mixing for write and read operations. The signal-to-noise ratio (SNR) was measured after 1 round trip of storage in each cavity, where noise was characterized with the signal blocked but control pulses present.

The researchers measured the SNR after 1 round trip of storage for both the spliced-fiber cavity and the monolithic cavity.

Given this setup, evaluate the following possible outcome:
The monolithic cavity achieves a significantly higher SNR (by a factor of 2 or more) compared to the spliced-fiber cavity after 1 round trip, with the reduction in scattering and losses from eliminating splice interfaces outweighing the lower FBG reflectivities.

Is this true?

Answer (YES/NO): NO